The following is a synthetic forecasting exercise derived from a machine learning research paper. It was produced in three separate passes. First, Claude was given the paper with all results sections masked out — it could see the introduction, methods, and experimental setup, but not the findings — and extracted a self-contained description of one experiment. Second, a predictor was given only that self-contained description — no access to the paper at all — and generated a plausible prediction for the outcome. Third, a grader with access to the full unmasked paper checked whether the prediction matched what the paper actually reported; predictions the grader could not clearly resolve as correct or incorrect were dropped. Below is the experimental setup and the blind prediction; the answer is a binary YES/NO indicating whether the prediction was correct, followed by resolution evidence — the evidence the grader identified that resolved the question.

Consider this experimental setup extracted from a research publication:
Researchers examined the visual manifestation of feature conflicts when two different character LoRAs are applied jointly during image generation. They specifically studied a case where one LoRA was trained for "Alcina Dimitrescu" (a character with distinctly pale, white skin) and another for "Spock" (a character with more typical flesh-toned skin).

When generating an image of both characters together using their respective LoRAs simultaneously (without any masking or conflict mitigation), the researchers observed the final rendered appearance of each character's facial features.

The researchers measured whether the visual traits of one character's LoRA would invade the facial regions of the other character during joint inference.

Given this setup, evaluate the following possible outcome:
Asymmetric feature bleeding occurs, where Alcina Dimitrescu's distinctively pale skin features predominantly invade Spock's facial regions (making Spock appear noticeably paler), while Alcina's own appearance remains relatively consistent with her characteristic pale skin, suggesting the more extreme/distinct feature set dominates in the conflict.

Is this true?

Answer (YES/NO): NO